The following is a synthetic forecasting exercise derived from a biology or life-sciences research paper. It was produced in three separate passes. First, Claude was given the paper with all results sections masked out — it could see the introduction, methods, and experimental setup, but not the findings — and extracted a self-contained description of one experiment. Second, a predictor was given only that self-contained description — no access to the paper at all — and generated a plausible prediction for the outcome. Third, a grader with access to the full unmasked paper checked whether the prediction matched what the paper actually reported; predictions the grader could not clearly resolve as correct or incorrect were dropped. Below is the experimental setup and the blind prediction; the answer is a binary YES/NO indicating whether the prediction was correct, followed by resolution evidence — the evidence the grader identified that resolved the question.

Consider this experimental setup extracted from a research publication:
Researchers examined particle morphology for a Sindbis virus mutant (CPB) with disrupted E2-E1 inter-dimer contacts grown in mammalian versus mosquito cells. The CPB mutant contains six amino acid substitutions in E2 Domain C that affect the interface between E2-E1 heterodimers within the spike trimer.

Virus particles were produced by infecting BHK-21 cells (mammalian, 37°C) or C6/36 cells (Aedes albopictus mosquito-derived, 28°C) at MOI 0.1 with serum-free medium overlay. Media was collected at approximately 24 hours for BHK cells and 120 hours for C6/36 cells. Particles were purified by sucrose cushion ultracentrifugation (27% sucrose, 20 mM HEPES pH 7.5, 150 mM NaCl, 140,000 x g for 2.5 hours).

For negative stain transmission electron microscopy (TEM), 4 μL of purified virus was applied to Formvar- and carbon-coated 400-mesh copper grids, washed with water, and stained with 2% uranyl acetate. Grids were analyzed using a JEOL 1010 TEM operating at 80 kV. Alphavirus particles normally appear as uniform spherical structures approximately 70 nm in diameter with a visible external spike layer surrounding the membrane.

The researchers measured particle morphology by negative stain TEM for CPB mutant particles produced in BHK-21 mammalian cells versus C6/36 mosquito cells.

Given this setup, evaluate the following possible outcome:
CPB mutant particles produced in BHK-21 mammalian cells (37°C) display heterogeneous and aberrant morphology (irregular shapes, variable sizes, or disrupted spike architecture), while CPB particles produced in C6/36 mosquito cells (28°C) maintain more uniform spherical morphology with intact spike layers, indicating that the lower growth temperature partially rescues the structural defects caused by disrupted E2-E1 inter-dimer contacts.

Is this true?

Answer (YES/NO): NO